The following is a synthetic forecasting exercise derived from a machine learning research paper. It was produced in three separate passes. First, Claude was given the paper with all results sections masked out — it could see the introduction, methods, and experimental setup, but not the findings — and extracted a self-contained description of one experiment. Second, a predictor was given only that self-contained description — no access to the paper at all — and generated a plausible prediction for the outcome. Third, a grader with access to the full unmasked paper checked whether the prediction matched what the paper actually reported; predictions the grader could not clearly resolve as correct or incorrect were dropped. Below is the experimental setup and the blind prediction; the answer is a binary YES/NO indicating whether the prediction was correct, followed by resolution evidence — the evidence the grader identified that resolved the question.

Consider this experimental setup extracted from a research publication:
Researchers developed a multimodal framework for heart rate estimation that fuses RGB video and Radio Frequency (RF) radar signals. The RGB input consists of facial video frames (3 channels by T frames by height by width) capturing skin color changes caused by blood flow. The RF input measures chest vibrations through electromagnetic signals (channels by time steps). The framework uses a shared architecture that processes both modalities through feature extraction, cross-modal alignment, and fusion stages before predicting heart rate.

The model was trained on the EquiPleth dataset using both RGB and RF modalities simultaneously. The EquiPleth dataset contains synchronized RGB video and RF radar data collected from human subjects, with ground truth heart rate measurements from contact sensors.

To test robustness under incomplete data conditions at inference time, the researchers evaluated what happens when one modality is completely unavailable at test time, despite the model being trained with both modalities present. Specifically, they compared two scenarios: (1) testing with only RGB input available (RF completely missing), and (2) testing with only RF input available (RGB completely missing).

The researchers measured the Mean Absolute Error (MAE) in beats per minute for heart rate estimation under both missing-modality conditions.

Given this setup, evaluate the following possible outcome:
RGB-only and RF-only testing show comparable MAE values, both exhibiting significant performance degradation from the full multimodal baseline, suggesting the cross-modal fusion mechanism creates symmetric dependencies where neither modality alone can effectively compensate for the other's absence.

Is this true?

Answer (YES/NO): NO